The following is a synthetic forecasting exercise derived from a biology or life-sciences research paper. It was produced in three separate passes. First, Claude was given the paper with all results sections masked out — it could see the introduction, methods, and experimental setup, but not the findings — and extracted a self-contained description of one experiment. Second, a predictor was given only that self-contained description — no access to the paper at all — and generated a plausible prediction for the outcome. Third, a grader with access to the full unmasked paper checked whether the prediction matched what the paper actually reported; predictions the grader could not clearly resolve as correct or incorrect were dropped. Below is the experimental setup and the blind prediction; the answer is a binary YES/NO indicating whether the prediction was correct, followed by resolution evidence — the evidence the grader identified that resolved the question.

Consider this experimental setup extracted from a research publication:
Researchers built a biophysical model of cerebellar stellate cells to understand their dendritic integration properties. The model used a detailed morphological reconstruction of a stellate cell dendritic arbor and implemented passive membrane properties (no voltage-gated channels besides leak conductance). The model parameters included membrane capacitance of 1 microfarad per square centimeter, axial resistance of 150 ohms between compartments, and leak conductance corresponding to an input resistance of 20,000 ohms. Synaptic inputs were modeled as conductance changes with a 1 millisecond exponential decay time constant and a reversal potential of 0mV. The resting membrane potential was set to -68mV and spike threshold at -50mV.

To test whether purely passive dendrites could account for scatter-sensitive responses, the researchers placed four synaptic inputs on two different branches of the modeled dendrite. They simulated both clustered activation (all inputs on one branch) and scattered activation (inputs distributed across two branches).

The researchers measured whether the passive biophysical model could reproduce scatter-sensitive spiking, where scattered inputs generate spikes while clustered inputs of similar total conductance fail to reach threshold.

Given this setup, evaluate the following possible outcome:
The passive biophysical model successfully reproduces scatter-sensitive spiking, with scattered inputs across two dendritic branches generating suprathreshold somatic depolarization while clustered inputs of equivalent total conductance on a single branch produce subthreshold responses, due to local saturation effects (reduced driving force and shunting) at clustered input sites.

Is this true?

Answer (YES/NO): YES